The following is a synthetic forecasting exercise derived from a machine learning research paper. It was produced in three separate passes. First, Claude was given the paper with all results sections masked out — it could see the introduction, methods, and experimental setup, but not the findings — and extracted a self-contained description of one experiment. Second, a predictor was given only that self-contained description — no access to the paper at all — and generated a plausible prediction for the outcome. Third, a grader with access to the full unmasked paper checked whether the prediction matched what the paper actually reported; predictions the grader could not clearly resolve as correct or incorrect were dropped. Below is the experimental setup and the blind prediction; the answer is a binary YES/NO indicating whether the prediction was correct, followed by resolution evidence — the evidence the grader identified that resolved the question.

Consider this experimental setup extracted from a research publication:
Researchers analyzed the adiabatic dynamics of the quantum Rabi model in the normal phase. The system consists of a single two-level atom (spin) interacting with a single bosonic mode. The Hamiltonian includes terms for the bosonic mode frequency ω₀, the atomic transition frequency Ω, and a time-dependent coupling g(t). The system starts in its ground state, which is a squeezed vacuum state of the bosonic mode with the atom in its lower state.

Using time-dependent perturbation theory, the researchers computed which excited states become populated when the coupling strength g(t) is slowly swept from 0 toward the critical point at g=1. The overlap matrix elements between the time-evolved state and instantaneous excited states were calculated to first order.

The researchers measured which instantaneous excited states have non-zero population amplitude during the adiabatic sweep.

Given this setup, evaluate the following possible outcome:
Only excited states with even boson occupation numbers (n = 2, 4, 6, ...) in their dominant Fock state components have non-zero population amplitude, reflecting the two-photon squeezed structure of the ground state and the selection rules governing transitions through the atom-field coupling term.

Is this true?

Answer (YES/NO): NO